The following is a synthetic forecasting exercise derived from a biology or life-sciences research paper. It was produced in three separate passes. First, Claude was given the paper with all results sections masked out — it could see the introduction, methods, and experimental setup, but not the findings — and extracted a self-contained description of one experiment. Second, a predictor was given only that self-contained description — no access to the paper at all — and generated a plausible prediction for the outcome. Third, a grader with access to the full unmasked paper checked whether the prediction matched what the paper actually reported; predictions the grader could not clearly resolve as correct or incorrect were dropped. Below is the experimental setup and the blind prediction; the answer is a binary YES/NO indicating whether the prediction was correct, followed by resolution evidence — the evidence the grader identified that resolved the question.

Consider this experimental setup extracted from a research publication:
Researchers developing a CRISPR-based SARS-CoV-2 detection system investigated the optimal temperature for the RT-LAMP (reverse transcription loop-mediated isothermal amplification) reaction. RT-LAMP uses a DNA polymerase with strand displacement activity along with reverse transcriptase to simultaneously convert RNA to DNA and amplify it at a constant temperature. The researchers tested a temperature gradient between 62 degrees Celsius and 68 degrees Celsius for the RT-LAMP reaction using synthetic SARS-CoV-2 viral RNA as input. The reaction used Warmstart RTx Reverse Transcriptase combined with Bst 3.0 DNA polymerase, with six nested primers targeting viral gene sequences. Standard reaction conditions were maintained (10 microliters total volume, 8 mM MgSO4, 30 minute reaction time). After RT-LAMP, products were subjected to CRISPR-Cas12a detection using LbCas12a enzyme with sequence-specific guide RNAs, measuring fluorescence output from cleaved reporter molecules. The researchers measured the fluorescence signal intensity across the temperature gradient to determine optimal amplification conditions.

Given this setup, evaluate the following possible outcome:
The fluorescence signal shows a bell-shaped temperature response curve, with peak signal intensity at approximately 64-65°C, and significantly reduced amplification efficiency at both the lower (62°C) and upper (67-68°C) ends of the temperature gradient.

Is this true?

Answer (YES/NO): NO